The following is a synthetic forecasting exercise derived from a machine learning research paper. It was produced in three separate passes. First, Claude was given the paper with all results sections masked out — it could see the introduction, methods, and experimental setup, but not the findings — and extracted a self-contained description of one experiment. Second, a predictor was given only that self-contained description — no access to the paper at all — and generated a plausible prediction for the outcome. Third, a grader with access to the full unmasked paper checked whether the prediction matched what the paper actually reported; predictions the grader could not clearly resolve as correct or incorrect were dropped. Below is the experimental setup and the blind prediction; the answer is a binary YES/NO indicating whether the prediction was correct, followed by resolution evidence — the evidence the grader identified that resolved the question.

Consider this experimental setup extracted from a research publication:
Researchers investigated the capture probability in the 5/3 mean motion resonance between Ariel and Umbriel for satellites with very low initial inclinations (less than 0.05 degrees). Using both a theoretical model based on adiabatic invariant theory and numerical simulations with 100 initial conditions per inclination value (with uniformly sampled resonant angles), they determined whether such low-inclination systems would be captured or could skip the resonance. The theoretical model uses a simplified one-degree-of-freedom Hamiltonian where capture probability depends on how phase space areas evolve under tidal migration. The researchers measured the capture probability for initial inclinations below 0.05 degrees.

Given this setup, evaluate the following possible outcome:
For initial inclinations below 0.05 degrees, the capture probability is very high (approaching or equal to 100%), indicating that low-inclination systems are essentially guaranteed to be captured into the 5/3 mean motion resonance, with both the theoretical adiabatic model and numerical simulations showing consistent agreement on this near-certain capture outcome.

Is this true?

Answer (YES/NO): YES